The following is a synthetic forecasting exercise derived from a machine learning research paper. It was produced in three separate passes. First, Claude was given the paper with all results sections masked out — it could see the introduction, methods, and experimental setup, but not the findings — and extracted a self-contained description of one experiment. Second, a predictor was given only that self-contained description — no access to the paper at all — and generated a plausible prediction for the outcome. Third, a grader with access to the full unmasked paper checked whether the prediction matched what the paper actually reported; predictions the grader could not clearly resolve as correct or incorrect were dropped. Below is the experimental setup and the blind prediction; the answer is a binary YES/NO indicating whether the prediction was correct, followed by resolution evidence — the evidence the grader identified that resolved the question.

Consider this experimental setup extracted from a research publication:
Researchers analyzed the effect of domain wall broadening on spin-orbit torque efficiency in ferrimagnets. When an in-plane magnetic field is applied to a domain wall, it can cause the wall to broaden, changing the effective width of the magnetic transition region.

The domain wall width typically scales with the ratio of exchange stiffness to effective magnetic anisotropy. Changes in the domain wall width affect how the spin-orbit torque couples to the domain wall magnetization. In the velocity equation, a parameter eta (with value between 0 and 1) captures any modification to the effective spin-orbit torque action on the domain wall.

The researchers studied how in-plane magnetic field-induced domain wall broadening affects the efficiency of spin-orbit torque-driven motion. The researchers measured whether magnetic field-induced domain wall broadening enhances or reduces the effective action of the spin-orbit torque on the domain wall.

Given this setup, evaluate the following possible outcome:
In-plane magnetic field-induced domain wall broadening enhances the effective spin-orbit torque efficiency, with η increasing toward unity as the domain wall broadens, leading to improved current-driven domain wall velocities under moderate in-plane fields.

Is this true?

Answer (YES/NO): NO